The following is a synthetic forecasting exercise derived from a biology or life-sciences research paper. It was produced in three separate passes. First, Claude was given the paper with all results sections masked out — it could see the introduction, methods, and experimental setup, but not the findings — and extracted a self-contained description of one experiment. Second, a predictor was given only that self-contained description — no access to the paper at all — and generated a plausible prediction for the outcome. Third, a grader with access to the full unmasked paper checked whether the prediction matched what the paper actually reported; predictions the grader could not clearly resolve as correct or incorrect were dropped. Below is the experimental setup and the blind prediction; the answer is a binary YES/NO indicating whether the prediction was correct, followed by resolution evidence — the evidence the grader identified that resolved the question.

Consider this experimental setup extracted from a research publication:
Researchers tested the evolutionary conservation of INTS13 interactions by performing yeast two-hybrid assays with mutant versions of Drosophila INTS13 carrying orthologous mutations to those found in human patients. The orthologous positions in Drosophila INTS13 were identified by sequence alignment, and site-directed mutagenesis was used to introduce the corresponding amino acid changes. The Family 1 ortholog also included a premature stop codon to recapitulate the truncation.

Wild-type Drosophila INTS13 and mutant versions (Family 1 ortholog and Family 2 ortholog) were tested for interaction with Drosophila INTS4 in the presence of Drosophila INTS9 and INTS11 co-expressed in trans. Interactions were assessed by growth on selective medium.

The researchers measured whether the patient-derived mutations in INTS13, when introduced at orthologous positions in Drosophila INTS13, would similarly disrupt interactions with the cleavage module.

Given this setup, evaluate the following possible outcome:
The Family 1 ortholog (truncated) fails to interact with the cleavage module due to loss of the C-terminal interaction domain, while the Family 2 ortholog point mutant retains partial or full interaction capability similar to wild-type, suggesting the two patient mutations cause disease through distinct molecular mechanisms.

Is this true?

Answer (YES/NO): NO